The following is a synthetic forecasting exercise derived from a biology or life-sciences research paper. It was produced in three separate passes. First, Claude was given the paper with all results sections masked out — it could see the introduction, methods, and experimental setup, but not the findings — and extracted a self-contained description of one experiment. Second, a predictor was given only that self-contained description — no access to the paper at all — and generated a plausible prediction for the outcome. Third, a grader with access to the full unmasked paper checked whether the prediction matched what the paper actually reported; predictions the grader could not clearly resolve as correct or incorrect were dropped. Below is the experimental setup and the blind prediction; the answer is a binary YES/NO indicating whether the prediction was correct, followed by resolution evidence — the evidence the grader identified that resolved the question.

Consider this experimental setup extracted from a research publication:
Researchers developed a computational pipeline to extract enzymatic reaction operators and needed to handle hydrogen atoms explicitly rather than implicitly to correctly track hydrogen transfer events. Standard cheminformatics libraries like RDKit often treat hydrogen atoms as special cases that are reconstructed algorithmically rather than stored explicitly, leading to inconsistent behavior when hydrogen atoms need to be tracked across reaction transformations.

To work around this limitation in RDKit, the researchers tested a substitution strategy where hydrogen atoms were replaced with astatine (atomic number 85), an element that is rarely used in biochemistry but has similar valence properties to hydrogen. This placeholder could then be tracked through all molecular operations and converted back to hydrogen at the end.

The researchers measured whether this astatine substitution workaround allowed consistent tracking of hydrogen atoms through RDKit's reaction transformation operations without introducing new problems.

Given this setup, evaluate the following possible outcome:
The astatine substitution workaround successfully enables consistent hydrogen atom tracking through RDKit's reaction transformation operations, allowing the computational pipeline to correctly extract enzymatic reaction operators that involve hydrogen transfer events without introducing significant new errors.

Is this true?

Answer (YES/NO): NO